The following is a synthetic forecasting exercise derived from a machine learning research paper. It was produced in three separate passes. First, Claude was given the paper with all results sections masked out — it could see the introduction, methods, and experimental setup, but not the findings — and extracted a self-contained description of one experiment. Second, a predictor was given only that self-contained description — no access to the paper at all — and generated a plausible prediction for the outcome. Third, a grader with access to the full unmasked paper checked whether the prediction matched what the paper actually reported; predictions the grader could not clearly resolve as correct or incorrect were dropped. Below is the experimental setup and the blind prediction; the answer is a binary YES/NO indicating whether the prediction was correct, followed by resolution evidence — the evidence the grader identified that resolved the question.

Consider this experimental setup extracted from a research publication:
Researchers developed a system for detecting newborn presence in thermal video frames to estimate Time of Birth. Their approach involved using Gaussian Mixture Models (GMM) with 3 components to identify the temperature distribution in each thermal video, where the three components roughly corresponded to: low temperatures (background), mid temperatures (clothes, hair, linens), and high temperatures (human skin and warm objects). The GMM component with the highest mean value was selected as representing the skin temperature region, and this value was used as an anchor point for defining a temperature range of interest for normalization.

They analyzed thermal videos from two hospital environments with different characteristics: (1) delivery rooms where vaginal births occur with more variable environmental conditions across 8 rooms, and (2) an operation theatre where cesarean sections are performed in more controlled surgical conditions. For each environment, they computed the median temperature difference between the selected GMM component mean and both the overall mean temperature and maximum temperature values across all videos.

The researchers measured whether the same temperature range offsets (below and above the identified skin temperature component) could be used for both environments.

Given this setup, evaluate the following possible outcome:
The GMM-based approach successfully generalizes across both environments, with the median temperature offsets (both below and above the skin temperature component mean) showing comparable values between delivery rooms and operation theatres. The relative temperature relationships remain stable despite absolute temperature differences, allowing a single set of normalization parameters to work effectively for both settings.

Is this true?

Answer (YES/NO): NO